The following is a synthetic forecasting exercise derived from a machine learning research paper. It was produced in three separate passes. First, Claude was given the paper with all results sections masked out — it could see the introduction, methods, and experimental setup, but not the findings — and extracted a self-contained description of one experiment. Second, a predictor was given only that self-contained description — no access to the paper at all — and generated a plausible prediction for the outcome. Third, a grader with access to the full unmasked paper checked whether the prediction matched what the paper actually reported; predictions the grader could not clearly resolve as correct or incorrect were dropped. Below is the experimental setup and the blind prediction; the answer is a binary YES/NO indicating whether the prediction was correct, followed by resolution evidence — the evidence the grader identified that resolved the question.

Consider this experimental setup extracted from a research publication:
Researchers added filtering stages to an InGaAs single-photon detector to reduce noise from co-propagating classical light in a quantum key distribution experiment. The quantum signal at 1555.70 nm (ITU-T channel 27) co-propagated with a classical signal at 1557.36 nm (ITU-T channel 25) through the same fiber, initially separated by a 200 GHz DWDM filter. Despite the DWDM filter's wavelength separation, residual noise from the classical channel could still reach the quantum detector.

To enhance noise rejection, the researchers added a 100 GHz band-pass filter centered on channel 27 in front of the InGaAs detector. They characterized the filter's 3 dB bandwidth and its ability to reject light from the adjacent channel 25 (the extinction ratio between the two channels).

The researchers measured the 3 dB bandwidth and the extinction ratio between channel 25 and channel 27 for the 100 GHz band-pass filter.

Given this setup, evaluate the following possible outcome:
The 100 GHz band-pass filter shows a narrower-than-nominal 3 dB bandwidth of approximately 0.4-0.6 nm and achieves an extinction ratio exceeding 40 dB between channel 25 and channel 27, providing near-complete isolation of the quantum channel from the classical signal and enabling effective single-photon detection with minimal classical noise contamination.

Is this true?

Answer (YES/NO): NO